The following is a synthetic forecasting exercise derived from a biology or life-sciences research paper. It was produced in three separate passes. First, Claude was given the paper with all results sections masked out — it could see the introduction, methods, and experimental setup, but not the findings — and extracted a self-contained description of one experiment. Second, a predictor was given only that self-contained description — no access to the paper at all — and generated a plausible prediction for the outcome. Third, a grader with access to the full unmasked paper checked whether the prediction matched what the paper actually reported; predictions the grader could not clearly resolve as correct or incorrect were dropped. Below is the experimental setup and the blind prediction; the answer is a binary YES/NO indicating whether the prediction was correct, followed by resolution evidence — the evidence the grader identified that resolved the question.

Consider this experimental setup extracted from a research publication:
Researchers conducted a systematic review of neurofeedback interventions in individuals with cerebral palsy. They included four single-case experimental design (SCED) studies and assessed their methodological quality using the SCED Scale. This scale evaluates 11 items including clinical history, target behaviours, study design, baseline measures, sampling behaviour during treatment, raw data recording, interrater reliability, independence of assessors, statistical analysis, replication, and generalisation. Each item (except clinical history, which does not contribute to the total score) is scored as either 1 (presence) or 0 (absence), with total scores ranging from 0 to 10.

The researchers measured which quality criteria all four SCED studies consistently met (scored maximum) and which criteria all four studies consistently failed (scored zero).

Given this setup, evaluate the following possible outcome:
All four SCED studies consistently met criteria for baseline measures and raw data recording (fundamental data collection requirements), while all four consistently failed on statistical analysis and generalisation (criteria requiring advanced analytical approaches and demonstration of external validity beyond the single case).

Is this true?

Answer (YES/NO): NO